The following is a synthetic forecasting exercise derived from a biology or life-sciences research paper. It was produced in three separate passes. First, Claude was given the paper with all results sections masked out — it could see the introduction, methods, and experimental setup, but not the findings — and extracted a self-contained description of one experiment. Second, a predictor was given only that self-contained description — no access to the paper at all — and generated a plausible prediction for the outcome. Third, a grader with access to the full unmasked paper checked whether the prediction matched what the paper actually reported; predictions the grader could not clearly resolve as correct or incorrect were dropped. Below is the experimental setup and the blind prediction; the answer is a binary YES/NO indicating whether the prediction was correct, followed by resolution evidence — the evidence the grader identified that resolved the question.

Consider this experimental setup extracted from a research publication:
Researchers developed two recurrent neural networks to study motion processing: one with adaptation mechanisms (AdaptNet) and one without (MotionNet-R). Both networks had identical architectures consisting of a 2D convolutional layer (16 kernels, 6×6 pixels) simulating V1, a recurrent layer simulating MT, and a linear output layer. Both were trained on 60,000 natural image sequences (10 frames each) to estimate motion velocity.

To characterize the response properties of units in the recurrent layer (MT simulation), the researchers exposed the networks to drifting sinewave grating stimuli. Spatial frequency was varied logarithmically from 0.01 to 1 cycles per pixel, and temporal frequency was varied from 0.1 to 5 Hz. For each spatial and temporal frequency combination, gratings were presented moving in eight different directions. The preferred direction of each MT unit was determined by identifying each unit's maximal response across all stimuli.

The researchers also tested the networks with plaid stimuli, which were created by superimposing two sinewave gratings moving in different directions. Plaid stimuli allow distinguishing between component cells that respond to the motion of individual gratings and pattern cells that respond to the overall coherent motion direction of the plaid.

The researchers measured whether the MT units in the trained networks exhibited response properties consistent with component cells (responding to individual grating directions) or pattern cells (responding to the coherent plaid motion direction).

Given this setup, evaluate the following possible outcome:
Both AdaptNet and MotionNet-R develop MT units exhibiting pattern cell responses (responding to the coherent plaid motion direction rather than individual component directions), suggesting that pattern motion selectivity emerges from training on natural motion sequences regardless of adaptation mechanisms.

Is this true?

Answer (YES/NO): YES